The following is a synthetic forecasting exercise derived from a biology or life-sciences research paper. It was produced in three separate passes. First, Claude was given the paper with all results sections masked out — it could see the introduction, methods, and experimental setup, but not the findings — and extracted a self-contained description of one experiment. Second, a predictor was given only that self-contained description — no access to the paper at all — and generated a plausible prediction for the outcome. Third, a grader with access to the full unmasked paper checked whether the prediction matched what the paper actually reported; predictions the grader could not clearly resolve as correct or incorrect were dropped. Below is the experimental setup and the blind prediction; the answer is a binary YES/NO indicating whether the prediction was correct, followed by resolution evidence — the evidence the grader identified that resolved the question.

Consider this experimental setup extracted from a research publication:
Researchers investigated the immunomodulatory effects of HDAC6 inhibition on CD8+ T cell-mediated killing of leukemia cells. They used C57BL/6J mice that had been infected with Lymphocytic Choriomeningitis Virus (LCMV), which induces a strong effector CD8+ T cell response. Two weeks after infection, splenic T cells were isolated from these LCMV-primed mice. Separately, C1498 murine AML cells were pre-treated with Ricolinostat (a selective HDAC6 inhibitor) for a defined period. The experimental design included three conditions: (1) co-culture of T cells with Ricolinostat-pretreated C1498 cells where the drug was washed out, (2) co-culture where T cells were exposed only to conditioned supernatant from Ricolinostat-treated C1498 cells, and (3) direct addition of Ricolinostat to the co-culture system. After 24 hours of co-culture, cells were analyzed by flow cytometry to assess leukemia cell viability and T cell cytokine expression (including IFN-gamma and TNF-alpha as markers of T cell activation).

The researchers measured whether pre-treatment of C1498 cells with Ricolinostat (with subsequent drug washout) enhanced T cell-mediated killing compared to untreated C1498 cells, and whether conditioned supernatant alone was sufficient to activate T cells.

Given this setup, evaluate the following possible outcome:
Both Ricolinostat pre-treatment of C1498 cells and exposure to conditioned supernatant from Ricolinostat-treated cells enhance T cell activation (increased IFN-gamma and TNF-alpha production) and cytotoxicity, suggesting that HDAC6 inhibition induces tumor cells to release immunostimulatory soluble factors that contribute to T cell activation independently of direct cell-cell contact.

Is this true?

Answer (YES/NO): YES